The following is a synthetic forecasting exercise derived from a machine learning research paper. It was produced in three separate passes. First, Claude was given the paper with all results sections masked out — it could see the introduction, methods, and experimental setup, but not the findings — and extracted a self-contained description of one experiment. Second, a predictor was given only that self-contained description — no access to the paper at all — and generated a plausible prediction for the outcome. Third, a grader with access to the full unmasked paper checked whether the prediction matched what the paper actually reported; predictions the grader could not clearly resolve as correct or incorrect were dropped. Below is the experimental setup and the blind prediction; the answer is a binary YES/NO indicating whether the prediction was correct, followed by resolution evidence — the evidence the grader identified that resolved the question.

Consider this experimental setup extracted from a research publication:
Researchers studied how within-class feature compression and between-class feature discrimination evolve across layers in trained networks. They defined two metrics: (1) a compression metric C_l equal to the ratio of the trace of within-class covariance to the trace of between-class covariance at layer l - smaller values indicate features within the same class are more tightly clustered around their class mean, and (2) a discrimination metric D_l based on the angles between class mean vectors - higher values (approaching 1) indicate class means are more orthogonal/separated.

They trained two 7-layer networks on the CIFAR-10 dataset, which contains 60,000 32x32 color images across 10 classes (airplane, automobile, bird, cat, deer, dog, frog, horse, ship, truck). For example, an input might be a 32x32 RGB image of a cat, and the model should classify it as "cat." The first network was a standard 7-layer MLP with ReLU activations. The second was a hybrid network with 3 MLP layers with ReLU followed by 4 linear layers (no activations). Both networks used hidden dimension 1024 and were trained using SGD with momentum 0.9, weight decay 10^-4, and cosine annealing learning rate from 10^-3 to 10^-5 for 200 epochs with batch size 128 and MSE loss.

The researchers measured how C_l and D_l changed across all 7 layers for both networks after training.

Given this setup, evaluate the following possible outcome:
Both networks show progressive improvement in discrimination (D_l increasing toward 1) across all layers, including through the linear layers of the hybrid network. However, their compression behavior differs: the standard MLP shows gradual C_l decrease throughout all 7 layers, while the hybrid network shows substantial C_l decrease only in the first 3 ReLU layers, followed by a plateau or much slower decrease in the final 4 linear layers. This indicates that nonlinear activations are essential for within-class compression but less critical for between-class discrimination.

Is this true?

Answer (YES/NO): NO